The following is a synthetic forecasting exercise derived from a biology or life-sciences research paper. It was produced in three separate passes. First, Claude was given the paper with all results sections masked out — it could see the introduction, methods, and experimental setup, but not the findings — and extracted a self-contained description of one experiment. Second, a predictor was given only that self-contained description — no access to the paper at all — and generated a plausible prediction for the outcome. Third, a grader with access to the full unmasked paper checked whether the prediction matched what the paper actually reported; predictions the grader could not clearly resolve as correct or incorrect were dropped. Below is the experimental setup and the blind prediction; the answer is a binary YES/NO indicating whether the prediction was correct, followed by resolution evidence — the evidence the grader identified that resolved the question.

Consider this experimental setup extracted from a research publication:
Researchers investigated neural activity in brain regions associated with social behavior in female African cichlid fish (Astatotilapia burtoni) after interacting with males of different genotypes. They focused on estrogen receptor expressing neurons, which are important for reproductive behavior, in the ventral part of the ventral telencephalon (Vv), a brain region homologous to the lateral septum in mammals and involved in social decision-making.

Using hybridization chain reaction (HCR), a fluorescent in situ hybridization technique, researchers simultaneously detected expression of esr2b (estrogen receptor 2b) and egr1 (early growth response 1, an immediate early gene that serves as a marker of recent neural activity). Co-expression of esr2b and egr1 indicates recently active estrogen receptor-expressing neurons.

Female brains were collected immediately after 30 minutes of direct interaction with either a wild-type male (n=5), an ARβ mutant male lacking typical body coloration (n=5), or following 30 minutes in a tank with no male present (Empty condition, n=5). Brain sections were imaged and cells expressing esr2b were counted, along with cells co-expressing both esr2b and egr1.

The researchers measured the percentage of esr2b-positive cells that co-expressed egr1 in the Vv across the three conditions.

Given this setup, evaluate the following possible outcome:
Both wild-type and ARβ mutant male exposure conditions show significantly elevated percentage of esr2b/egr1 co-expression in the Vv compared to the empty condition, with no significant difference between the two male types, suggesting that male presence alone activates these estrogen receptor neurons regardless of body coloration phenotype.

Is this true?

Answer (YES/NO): NO